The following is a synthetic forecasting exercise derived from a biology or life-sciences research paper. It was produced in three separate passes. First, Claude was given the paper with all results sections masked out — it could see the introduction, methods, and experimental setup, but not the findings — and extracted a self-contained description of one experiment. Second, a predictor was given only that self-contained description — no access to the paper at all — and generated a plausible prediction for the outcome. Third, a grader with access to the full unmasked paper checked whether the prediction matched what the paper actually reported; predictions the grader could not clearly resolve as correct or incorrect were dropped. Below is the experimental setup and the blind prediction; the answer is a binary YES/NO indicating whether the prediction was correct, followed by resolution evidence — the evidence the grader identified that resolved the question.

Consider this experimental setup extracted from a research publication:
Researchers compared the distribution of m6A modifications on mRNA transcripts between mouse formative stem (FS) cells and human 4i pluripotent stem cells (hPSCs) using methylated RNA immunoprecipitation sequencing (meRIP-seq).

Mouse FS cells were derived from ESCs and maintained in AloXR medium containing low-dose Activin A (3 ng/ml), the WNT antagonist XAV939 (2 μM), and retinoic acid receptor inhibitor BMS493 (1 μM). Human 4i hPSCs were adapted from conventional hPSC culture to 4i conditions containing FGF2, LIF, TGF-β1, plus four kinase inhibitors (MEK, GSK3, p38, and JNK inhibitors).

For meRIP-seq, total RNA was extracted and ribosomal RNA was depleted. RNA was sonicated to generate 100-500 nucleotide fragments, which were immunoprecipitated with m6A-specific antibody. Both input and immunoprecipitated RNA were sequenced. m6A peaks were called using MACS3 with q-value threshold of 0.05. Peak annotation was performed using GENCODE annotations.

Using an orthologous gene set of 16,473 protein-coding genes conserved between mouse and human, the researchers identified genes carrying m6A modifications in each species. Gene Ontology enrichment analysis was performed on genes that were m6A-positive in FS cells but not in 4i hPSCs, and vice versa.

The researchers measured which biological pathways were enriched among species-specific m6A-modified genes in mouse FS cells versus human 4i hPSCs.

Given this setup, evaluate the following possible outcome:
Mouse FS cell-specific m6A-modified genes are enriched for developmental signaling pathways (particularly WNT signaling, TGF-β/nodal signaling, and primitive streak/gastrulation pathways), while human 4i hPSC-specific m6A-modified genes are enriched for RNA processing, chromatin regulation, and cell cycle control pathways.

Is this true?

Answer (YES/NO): NO